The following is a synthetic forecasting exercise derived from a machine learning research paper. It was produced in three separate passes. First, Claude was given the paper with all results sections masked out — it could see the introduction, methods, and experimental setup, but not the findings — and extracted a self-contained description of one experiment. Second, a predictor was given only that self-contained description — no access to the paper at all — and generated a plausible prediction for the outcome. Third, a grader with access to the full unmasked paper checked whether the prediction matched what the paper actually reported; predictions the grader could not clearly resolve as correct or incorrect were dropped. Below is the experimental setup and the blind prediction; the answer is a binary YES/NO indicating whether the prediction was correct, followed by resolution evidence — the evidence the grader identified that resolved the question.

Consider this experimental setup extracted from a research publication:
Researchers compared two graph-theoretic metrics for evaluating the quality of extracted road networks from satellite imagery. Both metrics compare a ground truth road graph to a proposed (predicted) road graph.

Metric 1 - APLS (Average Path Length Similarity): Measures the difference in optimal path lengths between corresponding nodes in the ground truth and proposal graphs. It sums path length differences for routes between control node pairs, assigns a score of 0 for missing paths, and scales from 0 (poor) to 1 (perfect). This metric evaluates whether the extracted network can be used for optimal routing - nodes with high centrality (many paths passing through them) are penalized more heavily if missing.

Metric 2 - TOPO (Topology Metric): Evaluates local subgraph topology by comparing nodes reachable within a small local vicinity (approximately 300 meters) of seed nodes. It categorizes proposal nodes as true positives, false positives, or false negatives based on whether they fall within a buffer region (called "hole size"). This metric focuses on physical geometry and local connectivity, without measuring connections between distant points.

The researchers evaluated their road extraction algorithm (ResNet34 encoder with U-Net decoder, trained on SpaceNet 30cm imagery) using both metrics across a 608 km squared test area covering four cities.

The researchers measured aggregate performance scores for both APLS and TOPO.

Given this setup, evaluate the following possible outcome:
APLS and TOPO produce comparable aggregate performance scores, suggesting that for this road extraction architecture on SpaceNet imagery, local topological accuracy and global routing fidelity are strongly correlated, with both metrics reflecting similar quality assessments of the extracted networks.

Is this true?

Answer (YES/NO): NO